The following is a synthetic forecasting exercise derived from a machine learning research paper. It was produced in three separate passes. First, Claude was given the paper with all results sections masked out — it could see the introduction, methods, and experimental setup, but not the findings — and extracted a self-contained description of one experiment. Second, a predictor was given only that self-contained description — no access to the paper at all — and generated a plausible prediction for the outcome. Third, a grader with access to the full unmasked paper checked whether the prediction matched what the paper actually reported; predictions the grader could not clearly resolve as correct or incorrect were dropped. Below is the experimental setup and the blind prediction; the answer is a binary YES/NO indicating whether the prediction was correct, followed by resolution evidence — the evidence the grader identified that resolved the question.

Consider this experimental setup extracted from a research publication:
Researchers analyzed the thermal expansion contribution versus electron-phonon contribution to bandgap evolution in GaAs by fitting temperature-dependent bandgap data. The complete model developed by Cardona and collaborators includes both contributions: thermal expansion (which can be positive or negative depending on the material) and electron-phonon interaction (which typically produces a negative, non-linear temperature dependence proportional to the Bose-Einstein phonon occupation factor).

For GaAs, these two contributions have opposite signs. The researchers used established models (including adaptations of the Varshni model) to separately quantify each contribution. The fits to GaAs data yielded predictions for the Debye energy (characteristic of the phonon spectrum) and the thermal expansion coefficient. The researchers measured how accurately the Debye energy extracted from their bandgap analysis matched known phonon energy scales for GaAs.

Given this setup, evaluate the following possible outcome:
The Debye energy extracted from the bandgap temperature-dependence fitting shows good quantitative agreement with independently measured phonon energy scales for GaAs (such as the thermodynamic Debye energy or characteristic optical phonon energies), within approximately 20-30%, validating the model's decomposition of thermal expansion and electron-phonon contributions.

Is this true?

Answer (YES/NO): YES